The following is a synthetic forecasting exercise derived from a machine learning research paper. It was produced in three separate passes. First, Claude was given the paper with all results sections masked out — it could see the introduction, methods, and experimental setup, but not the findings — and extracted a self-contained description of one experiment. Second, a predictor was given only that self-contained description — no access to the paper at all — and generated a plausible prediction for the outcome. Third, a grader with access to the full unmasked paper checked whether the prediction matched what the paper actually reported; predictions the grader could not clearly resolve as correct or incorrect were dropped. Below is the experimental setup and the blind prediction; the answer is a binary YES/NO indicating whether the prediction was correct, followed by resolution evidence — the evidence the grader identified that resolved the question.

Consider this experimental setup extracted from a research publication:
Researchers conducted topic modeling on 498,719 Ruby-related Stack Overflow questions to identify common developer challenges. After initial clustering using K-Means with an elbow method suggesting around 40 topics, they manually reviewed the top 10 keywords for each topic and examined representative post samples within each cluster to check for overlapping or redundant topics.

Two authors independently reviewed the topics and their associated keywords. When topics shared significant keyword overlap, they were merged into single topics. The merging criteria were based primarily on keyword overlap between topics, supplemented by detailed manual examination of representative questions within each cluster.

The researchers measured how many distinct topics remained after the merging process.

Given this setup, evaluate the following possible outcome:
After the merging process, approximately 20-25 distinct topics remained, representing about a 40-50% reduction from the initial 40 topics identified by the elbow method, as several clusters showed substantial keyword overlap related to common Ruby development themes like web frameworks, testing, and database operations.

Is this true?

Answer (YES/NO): NO